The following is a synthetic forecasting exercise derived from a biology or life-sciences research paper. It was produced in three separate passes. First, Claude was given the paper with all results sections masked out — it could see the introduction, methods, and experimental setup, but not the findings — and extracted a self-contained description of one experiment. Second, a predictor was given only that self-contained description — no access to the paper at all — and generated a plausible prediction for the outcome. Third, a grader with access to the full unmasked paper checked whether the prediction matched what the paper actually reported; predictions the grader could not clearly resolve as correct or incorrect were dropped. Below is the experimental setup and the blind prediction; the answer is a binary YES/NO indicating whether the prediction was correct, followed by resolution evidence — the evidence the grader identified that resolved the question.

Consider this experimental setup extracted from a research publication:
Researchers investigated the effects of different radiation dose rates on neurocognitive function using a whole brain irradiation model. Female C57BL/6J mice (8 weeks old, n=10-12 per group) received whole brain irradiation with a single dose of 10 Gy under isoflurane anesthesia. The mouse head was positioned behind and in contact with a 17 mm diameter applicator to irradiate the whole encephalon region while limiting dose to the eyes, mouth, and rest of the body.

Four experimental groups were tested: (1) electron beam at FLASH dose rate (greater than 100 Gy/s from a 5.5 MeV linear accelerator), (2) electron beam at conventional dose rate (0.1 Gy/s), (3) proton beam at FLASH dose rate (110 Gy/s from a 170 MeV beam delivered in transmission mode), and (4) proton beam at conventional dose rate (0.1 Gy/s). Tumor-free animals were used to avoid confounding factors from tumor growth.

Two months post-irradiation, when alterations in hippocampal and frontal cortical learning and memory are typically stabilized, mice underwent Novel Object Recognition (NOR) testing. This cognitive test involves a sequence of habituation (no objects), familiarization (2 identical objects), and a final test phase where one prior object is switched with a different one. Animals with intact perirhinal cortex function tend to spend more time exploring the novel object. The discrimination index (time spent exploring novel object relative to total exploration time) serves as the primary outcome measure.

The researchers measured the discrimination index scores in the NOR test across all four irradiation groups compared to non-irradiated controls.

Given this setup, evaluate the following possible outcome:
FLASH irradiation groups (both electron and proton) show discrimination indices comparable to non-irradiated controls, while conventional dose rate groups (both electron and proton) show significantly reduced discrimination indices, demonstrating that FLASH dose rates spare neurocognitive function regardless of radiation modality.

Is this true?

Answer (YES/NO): YES